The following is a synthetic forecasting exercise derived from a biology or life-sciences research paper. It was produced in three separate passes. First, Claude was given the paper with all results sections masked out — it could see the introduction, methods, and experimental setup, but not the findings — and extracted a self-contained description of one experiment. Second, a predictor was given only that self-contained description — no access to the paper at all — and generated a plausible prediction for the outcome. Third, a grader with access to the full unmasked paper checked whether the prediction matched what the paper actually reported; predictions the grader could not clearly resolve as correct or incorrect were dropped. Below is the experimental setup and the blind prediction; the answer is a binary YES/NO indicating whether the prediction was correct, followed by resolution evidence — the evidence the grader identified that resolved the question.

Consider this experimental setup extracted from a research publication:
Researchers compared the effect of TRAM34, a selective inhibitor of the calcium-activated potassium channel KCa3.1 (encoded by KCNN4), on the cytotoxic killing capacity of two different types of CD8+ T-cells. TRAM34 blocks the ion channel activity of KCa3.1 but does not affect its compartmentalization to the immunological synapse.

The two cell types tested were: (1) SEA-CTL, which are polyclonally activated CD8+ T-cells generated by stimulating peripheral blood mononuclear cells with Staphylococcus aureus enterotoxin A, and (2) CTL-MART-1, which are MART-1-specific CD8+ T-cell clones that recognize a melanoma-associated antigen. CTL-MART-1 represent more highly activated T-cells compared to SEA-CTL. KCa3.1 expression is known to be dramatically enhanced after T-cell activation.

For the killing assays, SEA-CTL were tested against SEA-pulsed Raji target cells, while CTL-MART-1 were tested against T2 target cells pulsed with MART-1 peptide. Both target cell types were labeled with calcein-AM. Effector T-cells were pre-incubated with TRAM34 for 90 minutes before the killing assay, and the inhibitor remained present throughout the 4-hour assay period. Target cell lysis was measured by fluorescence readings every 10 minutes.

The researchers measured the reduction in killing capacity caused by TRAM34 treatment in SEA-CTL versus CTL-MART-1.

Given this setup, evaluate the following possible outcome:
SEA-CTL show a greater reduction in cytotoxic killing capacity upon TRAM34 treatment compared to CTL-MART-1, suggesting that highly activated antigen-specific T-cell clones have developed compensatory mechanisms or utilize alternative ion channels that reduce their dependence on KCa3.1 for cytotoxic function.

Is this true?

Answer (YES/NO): NO